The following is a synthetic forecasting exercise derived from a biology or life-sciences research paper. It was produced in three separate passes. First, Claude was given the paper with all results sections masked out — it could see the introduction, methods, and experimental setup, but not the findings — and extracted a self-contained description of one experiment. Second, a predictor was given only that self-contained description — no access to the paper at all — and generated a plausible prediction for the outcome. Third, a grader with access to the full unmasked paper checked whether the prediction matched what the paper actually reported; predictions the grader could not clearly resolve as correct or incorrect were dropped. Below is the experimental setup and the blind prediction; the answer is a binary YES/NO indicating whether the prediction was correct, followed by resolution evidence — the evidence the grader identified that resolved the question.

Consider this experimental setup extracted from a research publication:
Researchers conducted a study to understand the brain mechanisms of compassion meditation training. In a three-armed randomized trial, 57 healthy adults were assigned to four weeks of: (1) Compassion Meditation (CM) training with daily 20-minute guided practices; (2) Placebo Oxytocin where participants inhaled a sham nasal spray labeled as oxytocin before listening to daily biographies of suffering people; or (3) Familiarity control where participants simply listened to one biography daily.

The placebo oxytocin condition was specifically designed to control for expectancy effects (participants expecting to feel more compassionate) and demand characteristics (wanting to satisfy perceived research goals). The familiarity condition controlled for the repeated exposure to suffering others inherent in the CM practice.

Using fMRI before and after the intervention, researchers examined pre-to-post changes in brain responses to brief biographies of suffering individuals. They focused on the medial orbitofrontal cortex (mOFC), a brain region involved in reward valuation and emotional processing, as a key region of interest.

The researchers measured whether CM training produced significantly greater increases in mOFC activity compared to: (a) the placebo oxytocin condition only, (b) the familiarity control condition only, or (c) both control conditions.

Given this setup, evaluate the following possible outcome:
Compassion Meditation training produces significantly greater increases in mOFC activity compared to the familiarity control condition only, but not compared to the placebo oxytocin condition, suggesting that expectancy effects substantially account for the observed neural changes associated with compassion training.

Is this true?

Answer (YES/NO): NO